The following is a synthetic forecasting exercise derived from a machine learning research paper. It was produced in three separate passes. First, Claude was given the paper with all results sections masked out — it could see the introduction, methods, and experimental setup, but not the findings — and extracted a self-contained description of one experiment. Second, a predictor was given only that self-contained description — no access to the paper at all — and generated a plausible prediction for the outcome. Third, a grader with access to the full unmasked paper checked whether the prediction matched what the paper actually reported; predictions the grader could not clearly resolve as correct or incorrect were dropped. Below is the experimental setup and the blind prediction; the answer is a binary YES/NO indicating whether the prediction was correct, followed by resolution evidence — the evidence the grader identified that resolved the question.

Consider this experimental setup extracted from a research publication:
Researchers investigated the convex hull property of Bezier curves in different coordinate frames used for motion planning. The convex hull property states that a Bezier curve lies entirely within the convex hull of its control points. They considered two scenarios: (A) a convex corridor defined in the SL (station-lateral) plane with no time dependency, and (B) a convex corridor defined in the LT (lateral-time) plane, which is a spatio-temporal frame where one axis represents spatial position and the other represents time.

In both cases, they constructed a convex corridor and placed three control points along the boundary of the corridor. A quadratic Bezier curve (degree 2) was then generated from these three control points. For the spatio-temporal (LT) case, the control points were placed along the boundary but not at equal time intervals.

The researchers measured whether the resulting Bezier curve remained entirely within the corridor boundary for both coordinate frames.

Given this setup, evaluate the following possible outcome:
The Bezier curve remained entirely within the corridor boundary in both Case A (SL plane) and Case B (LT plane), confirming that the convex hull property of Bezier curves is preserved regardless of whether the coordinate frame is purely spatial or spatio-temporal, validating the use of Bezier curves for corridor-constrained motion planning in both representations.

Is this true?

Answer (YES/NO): NO